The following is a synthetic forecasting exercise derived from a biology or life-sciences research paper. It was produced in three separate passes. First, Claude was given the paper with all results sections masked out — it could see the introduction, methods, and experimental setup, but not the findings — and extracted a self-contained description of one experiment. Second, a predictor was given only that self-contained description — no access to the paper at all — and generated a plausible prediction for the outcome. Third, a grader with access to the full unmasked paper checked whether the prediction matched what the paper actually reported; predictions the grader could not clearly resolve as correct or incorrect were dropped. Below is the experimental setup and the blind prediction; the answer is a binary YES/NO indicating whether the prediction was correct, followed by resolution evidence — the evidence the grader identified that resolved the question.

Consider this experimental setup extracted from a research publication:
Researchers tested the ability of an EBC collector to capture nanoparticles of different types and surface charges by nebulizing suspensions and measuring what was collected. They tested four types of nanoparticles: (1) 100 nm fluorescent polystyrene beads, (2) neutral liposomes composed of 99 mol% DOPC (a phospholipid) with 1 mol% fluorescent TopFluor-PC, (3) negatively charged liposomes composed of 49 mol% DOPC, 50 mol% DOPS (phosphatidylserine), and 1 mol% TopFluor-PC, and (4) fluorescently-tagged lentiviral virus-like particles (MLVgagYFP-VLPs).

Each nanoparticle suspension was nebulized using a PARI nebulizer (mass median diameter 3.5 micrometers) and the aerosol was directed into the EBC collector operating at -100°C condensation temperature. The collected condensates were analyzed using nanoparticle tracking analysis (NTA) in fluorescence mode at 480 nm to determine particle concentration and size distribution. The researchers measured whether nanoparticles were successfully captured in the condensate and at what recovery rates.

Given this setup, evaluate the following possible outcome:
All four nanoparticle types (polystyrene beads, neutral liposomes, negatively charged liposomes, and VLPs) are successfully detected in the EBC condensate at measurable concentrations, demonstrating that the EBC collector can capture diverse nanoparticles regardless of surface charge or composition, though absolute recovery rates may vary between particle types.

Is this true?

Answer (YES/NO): NO